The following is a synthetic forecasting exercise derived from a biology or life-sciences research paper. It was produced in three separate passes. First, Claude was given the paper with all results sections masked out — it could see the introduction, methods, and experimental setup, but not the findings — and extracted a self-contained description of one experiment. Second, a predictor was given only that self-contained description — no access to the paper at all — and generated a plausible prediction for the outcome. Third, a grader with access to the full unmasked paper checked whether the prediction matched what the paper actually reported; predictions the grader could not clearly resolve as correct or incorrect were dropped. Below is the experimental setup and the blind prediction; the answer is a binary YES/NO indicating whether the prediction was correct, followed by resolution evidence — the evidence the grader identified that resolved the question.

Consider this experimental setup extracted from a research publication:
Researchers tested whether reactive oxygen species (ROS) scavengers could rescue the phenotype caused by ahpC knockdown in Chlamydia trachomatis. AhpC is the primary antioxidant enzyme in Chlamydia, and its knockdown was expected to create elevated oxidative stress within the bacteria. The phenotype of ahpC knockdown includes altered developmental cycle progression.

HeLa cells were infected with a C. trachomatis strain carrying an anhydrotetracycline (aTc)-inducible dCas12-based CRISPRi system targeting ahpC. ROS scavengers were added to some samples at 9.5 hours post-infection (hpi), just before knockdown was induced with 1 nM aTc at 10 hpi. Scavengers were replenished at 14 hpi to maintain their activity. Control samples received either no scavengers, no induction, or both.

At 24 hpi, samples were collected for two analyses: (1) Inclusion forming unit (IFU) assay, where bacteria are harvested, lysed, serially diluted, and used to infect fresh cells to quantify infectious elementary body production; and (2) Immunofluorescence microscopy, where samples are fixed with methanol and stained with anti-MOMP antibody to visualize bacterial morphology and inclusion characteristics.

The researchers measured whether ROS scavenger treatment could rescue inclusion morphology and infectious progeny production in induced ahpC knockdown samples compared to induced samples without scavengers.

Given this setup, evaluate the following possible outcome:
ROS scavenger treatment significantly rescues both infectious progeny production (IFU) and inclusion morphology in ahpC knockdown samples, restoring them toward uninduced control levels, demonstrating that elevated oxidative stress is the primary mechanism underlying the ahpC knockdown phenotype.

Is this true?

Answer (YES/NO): YES